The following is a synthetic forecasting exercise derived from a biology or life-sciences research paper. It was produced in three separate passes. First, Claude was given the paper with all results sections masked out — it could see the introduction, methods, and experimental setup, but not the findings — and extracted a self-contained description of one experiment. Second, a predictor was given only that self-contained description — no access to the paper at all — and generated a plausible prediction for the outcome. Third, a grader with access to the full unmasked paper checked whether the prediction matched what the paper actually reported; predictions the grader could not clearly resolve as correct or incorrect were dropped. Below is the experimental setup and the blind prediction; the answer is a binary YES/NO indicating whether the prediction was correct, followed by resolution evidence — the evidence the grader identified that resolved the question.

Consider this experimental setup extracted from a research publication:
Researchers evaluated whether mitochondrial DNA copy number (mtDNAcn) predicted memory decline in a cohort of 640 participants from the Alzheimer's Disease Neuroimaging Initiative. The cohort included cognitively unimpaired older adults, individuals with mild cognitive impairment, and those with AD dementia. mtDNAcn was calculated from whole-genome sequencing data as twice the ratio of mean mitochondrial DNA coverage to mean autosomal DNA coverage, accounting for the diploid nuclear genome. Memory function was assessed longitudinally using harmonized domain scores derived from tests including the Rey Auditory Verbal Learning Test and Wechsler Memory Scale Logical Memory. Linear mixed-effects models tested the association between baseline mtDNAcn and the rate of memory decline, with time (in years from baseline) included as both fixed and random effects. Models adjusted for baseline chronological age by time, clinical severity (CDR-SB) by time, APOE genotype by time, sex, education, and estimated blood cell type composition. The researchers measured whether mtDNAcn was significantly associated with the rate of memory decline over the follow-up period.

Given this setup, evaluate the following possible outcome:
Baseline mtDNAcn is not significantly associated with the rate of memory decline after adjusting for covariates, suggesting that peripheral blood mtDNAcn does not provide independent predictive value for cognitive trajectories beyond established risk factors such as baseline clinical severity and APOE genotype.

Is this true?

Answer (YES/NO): YES